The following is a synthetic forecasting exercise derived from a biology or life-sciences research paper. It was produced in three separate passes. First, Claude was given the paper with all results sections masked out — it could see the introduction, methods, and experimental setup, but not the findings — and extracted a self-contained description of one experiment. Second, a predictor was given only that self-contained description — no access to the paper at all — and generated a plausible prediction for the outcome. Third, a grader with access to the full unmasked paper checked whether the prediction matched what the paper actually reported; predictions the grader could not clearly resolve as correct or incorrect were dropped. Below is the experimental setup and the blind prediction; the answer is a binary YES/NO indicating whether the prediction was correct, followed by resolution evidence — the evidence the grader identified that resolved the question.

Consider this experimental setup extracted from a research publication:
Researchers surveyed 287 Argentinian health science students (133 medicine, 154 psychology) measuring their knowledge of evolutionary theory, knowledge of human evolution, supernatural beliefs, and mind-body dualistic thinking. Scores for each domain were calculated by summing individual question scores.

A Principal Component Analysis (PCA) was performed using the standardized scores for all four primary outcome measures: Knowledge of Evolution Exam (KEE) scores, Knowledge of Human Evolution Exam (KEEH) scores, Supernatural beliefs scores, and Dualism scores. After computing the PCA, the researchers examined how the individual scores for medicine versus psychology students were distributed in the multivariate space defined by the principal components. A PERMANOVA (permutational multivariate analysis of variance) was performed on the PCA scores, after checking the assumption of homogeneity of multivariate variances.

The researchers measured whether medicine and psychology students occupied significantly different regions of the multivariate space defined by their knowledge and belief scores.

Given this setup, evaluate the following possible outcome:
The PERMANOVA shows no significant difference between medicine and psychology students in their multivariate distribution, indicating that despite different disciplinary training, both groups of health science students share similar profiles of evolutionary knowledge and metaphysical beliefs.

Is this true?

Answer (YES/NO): YES